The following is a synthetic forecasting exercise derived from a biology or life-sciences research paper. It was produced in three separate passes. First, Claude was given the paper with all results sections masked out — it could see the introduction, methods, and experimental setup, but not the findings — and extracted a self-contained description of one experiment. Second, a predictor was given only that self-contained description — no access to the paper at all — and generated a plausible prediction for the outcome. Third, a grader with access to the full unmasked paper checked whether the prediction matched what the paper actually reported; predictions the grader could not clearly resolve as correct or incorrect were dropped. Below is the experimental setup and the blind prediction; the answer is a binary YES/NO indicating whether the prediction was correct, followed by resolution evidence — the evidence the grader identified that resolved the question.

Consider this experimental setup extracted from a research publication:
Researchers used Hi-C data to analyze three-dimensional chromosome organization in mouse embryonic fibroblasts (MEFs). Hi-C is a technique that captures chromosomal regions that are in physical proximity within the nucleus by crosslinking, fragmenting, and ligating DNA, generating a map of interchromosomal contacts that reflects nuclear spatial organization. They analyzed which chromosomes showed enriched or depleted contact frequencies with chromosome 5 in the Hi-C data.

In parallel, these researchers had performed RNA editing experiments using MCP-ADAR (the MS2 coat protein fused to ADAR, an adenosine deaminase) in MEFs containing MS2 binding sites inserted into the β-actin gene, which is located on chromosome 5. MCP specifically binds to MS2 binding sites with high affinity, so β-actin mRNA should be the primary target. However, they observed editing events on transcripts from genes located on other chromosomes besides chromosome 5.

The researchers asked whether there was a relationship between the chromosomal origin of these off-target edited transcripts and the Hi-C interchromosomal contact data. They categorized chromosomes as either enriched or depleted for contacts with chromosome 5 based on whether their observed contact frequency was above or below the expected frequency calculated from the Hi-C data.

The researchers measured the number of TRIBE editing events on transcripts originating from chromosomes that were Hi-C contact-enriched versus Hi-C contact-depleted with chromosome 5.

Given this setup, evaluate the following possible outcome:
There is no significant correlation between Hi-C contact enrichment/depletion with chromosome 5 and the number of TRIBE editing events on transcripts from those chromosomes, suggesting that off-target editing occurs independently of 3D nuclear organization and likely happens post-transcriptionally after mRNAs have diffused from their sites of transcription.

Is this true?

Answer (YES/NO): NO